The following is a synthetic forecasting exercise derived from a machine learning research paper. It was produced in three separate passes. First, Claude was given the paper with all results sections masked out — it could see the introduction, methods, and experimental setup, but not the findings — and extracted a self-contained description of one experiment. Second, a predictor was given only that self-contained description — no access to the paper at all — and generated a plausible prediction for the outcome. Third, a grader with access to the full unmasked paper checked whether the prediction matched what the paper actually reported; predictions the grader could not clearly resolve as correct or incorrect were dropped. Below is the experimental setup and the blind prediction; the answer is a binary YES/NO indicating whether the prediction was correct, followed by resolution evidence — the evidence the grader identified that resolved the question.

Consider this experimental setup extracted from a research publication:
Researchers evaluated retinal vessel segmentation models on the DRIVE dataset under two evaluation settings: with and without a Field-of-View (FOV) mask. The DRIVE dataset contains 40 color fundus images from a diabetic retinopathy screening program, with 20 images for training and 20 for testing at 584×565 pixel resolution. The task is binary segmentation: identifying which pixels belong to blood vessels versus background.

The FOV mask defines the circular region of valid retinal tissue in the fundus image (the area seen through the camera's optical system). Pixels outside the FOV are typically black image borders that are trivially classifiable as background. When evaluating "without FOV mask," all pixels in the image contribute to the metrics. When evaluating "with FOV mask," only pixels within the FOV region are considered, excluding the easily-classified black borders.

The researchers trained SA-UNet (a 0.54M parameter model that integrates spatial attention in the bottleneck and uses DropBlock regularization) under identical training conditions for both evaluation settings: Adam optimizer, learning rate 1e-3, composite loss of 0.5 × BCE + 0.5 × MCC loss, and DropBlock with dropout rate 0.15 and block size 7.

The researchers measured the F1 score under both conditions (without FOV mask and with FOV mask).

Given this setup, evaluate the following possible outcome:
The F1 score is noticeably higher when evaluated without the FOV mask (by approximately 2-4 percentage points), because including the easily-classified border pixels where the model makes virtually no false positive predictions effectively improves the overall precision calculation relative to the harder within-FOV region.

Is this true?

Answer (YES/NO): NO